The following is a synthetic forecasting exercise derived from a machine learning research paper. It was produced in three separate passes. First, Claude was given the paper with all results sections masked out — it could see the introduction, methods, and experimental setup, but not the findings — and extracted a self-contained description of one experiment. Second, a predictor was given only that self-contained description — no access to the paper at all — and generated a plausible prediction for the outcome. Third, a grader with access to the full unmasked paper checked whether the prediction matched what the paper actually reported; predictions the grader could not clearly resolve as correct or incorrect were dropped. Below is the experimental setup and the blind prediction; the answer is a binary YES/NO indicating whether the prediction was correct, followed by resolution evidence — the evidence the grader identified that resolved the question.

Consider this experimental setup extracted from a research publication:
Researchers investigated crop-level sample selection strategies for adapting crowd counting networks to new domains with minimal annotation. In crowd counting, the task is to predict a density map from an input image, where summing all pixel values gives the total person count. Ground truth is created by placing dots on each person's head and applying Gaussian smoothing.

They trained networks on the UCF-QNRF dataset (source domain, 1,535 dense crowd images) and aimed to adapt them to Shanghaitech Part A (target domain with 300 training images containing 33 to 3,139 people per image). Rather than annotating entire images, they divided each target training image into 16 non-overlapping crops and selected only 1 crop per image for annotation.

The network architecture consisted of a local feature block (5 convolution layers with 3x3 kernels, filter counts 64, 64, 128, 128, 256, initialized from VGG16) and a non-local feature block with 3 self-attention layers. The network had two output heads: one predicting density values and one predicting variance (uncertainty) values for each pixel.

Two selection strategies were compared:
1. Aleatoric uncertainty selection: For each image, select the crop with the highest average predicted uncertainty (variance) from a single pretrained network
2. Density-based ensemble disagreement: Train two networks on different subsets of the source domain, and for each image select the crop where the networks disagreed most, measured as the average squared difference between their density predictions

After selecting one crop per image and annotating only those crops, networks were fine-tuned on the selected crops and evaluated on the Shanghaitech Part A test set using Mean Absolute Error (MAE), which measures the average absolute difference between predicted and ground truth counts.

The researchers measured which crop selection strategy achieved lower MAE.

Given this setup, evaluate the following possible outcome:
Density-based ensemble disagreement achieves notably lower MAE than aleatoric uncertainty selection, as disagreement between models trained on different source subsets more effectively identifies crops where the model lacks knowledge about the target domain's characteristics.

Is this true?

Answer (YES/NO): NO